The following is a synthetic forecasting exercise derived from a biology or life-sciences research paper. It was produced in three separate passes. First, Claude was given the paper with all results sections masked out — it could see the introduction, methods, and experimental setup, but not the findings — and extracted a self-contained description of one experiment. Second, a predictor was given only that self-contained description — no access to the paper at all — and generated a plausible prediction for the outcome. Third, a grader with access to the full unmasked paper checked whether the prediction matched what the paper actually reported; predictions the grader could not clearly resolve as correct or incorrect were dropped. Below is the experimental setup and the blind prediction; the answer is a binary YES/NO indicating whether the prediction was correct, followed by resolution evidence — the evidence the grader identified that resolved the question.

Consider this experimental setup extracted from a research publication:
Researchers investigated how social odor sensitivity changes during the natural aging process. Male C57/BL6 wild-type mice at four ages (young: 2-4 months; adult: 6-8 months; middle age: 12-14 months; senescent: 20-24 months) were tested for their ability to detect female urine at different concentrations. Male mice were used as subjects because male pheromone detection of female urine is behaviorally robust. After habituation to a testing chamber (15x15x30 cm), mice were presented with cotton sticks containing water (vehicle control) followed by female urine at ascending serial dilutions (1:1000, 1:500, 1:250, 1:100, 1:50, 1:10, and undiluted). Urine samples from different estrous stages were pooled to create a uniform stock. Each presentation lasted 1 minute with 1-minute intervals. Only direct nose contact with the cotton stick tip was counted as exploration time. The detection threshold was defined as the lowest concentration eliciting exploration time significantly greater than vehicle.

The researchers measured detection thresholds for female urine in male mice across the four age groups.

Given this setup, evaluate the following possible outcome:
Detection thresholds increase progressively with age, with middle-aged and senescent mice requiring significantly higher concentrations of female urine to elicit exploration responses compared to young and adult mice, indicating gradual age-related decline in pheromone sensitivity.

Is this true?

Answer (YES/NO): NO